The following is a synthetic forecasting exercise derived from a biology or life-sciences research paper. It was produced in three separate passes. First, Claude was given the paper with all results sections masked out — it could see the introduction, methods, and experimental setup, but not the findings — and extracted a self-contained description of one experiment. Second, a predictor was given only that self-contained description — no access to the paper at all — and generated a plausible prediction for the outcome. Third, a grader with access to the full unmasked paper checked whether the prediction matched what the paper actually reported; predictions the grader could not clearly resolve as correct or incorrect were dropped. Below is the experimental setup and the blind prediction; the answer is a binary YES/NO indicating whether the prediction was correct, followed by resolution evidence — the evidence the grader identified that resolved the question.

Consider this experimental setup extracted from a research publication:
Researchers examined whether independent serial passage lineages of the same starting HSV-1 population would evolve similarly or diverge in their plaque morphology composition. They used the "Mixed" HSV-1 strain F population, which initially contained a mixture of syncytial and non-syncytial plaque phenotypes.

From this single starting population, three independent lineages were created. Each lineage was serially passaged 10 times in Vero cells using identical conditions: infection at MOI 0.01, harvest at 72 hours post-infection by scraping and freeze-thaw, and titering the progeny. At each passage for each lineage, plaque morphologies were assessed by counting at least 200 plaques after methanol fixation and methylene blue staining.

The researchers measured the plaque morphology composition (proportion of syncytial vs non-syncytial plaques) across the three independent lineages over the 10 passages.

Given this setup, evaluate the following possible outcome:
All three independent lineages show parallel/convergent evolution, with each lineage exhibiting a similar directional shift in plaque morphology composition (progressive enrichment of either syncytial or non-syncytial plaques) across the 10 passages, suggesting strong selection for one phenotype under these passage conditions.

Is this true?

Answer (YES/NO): YES